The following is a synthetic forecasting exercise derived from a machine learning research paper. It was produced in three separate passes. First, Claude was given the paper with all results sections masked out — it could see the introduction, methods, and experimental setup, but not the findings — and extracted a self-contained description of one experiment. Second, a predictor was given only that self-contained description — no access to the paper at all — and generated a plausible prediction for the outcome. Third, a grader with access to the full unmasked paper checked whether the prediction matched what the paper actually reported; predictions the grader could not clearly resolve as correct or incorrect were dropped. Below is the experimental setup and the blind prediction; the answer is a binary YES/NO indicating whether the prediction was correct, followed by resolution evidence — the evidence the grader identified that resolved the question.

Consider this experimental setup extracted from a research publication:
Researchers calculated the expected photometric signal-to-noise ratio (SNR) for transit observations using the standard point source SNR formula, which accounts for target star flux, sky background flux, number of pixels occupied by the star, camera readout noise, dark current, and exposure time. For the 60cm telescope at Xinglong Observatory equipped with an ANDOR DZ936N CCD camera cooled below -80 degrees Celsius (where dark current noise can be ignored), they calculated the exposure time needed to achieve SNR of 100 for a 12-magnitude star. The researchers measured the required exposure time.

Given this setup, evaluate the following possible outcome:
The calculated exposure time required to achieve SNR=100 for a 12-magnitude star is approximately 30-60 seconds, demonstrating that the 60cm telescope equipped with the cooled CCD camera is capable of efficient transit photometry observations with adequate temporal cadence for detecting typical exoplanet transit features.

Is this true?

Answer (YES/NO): NO